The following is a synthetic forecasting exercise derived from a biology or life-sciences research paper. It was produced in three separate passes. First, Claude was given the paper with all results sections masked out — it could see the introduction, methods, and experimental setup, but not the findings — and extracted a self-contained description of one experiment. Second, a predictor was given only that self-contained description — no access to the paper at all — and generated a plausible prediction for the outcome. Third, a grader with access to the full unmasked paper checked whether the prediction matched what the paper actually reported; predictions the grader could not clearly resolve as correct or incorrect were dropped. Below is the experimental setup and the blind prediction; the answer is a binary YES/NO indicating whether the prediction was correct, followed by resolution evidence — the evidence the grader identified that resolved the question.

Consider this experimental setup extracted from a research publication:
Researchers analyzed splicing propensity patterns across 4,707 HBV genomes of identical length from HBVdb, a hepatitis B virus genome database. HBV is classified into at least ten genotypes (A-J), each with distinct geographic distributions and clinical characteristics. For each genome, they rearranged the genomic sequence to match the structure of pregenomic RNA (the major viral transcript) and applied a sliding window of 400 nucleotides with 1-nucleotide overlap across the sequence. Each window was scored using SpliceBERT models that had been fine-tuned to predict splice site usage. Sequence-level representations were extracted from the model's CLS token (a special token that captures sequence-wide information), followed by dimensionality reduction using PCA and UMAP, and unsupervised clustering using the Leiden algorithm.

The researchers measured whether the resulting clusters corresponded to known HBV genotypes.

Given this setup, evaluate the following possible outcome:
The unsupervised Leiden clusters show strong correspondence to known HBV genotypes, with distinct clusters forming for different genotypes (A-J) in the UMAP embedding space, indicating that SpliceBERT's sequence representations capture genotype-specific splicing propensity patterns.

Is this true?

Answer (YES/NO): YES